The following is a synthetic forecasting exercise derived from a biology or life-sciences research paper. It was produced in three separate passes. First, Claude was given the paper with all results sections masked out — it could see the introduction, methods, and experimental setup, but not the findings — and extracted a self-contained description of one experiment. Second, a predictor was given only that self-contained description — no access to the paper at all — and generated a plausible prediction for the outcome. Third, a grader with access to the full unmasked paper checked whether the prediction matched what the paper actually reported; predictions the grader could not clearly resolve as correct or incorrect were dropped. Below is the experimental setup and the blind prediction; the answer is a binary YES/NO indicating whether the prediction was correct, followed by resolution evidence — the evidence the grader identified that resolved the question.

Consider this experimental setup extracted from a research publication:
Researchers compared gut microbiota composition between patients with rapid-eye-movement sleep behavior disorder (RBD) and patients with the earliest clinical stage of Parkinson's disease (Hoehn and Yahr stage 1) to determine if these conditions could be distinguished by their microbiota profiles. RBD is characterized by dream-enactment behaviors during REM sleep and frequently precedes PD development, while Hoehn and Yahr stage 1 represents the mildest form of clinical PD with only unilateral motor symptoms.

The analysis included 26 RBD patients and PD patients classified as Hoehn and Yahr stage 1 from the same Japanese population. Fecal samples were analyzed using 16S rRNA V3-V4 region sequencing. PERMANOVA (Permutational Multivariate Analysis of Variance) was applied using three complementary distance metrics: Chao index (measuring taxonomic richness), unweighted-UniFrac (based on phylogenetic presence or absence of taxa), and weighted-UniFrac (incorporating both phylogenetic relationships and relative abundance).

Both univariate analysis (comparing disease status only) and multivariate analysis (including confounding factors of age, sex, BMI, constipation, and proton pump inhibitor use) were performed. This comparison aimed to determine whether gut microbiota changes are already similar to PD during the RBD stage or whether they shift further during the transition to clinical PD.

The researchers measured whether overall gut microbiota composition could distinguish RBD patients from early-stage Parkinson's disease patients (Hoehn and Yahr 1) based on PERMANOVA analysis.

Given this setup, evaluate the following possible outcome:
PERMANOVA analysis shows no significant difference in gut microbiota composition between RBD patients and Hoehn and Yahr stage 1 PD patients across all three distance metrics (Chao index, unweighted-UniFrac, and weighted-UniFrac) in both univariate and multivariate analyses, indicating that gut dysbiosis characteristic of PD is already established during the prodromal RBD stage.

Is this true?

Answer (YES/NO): NO